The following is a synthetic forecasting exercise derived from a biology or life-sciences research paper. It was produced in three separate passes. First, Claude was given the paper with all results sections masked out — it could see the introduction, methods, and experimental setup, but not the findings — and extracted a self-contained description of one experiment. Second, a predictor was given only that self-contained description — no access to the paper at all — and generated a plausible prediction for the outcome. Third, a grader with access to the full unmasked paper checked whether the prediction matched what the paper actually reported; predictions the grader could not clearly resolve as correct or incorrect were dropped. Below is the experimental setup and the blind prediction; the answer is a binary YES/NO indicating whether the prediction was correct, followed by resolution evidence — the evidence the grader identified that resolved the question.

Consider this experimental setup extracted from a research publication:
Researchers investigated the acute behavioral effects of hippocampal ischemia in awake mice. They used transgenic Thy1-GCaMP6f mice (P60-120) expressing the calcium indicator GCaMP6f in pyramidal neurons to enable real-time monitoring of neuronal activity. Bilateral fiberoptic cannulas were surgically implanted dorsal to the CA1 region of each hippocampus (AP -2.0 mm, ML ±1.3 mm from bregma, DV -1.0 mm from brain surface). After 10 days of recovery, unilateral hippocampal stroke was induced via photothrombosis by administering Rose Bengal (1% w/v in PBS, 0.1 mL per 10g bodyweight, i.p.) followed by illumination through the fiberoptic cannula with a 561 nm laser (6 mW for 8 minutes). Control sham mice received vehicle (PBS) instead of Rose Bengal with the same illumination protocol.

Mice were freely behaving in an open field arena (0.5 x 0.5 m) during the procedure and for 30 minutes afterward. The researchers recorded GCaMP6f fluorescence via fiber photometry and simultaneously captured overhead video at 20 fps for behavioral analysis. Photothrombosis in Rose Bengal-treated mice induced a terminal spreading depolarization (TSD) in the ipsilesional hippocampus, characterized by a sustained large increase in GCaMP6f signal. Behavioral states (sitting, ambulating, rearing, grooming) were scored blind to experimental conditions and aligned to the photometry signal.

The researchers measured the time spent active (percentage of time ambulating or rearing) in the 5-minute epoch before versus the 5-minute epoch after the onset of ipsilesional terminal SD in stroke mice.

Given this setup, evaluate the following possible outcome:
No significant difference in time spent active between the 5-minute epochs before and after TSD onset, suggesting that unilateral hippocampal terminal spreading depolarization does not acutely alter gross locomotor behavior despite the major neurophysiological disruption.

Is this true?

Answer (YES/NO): NO